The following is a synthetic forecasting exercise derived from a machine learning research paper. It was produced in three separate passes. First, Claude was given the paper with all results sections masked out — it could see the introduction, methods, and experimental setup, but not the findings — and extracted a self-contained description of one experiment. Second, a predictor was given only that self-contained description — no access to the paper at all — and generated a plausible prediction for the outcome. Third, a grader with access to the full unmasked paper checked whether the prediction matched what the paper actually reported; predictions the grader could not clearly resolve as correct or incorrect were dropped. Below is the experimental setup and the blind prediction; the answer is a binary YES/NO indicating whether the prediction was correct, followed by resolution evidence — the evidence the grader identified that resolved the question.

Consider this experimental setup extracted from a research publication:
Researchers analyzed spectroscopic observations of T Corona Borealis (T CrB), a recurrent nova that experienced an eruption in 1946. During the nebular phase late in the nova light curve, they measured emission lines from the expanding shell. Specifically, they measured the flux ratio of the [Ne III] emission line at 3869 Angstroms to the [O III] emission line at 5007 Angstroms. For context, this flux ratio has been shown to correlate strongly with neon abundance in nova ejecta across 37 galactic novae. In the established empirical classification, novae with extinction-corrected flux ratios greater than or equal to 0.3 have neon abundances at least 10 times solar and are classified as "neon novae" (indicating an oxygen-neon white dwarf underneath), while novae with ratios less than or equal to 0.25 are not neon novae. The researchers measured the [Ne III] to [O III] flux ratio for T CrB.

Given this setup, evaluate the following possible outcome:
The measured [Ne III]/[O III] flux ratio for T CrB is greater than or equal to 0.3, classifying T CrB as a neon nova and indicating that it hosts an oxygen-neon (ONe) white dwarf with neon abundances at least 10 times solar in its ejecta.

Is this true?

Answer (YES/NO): YES